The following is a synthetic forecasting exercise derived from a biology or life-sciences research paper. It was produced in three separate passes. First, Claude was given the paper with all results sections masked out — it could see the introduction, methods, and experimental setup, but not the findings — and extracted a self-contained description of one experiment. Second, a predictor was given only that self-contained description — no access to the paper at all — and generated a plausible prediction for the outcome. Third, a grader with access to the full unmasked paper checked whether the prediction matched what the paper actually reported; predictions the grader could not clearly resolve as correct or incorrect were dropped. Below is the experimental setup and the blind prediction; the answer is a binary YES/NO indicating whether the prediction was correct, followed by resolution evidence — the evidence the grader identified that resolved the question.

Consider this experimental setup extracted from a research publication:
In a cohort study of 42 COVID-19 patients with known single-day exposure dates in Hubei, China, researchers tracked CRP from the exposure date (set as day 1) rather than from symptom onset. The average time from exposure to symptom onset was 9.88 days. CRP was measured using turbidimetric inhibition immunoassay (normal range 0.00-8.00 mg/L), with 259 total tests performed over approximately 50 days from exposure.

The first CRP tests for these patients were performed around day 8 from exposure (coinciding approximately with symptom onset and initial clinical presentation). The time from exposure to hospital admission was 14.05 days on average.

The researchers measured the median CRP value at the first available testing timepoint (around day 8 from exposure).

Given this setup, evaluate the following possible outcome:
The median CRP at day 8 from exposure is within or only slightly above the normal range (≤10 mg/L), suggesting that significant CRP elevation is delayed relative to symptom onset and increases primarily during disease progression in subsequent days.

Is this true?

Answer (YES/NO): NO